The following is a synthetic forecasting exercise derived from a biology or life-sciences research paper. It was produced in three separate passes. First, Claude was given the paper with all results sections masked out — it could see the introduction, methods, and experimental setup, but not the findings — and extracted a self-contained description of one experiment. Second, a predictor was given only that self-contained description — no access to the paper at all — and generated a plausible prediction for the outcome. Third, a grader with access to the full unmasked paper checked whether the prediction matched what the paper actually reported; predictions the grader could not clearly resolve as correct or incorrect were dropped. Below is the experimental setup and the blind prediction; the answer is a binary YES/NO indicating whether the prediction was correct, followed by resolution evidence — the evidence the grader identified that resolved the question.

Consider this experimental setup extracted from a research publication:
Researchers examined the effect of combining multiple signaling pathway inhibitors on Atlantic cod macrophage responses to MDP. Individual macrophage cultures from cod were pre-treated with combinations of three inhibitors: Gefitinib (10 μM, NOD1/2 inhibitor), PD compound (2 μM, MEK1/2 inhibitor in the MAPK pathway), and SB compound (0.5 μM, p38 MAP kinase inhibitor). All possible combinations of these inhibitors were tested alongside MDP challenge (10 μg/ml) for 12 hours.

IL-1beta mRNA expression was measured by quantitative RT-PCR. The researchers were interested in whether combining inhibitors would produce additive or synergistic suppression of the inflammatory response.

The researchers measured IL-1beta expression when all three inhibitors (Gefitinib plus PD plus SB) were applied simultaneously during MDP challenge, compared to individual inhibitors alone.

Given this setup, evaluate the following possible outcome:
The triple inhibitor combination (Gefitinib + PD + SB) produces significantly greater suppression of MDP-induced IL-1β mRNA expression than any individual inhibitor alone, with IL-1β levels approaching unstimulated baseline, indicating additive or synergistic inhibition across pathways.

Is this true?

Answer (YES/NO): NO